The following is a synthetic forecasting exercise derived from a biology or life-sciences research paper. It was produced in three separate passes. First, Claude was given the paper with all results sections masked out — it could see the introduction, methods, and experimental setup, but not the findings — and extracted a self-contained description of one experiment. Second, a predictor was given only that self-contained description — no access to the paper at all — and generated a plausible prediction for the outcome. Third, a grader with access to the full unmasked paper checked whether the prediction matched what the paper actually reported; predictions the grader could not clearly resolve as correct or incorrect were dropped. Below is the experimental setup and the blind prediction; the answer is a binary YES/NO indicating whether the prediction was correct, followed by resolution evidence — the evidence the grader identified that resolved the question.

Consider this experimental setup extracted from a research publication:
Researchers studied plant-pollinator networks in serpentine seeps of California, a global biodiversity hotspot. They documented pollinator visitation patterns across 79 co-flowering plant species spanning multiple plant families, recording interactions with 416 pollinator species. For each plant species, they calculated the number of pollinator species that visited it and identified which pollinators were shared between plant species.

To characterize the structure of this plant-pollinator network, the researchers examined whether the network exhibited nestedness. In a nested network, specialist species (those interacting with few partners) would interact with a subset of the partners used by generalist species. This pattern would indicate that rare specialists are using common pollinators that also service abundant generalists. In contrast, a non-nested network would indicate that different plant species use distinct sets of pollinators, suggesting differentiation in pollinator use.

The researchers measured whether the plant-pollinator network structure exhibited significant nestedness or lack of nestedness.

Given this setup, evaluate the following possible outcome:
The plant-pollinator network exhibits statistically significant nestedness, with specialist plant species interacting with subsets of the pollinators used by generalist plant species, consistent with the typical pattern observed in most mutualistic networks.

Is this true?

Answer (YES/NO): NO